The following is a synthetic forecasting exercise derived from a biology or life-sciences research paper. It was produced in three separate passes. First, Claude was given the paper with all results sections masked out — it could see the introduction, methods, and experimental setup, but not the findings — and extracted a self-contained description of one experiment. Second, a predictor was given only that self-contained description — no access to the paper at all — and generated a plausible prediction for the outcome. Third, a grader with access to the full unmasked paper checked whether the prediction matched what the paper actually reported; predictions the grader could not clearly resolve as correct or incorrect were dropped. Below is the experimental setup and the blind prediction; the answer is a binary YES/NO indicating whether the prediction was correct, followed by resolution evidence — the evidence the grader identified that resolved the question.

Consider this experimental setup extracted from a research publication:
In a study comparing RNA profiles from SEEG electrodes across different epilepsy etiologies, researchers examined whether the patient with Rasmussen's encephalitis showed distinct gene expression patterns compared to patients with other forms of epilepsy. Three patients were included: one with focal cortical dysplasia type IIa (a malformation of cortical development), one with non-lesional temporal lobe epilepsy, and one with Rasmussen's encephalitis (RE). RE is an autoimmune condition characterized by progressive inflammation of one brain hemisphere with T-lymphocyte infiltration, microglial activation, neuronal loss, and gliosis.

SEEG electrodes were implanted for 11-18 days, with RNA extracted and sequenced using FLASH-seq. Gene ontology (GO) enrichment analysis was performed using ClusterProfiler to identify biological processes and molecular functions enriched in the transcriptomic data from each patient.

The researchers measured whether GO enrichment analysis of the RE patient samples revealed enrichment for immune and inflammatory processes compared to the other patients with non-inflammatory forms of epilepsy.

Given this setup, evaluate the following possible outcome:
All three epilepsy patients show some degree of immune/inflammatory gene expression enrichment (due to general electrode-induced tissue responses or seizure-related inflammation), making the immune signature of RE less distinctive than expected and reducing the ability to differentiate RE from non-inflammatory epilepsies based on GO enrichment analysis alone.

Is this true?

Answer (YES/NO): NO